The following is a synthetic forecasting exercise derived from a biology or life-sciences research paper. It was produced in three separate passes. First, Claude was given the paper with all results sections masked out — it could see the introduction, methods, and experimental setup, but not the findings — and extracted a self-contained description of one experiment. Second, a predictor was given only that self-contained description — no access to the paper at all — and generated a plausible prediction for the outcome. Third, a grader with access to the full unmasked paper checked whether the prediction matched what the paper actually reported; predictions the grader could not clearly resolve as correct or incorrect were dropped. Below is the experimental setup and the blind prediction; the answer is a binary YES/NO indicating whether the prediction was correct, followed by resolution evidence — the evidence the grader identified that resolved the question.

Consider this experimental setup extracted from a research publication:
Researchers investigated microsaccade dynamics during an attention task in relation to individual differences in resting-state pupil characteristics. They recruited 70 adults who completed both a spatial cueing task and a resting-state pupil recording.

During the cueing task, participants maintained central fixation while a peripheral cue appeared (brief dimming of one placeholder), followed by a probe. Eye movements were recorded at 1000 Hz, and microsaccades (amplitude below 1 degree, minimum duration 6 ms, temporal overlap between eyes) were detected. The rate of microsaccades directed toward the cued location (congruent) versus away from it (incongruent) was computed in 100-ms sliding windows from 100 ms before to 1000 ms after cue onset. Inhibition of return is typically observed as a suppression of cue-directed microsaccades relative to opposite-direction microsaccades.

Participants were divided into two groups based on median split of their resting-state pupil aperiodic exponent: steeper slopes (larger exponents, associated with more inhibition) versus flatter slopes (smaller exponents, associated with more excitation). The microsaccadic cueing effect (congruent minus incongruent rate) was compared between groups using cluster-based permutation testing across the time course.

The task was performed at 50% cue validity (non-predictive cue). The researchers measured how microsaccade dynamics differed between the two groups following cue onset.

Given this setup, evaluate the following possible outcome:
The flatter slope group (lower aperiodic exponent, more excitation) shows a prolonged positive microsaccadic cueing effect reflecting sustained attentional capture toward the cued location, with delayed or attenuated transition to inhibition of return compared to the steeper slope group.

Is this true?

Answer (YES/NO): NO